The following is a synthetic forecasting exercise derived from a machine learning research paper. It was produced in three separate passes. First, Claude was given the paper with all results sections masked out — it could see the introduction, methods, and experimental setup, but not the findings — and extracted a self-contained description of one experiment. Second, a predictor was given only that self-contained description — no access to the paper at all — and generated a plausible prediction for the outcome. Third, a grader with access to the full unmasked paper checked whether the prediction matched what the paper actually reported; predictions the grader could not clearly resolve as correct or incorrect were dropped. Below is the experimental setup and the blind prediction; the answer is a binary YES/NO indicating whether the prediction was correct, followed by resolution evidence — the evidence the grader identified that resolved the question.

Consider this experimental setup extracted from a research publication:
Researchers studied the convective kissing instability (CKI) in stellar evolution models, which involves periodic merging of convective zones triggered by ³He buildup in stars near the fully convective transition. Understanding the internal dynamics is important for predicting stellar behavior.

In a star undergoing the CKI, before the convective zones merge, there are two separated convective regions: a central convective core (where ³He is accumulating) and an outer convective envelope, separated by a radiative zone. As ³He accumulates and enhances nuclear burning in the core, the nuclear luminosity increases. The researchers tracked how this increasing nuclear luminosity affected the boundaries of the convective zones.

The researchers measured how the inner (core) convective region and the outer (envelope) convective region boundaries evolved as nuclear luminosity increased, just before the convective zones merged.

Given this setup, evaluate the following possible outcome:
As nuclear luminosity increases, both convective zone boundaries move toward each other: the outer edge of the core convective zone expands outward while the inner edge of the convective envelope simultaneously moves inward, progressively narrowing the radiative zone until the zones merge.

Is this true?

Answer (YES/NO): YES